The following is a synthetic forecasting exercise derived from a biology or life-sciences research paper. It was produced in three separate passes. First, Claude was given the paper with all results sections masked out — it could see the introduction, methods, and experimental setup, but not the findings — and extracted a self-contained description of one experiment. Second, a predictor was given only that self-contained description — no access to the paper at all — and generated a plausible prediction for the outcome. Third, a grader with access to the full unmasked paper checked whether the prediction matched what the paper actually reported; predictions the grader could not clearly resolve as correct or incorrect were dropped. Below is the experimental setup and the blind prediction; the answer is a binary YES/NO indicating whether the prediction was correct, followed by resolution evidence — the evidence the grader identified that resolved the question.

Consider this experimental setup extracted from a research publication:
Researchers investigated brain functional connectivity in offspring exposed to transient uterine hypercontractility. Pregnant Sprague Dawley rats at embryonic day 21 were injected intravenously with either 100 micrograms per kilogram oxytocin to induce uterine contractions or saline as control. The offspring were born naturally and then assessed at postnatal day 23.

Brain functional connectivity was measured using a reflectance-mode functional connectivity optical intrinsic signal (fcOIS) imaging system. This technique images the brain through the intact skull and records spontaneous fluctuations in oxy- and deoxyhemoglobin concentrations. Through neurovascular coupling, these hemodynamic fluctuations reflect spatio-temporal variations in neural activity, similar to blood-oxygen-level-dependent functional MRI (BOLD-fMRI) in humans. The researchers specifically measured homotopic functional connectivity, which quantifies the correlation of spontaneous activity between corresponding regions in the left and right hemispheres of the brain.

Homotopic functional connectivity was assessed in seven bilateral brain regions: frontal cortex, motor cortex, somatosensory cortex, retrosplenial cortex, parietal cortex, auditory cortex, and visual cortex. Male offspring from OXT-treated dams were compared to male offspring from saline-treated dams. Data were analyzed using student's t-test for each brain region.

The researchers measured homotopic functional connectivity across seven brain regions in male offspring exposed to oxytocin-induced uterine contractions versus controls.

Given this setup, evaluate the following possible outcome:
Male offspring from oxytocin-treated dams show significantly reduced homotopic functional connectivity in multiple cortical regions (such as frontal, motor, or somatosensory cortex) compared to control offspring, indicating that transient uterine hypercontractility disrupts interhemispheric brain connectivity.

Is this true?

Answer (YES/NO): NO